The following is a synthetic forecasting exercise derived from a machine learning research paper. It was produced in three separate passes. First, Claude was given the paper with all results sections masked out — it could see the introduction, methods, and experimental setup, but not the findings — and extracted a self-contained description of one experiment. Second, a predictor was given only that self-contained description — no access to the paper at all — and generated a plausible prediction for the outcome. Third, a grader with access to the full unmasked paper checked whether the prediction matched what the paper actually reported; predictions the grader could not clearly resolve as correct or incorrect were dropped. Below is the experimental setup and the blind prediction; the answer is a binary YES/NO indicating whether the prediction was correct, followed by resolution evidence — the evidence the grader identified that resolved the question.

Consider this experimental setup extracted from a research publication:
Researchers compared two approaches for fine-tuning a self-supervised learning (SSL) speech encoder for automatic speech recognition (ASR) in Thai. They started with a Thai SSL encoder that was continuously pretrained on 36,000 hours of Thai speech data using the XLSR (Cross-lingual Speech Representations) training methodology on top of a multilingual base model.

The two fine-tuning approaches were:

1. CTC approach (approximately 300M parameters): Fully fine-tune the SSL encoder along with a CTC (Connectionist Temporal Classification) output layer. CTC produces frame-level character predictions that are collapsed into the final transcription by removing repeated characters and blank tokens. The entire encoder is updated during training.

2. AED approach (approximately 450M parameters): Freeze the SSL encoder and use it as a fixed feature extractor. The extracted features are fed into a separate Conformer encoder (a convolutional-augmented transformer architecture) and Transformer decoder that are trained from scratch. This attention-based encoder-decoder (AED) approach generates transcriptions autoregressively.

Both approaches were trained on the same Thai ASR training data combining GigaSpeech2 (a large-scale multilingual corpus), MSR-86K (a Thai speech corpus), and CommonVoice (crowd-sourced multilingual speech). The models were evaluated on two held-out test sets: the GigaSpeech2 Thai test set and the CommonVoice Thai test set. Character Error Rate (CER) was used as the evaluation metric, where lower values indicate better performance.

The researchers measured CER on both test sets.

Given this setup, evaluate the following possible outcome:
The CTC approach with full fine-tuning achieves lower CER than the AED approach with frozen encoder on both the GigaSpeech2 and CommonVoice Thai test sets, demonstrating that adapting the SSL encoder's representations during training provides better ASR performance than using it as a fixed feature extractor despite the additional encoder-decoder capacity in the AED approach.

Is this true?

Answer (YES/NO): YES